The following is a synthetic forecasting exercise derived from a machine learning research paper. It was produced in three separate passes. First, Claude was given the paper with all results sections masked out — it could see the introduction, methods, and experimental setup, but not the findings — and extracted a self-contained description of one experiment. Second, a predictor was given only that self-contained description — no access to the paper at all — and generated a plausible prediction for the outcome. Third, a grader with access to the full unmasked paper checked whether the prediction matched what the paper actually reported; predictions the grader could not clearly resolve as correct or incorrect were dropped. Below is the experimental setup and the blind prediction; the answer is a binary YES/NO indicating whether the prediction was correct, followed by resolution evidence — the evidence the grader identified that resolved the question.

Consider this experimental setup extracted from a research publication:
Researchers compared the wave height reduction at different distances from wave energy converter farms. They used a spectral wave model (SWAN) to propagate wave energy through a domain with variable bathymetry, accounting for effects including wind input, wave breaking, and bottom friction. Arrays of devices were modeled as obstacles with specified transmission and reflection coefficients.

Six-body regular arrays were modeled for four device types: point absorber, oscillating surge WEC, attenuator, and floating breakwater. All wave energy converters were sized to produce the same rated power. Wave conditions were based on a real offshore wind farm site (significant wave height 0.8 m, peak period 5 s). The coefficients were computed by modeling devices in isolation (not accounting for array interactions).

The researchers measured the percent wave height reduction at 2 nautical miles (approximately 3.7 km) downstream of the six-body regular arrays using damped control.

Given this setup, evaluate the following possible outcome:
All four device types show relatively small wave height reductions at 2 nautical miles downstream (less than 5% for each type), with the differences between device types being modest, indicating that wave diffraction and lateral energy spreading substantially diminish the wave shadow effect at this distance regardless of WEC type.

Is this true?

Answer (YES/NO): NO